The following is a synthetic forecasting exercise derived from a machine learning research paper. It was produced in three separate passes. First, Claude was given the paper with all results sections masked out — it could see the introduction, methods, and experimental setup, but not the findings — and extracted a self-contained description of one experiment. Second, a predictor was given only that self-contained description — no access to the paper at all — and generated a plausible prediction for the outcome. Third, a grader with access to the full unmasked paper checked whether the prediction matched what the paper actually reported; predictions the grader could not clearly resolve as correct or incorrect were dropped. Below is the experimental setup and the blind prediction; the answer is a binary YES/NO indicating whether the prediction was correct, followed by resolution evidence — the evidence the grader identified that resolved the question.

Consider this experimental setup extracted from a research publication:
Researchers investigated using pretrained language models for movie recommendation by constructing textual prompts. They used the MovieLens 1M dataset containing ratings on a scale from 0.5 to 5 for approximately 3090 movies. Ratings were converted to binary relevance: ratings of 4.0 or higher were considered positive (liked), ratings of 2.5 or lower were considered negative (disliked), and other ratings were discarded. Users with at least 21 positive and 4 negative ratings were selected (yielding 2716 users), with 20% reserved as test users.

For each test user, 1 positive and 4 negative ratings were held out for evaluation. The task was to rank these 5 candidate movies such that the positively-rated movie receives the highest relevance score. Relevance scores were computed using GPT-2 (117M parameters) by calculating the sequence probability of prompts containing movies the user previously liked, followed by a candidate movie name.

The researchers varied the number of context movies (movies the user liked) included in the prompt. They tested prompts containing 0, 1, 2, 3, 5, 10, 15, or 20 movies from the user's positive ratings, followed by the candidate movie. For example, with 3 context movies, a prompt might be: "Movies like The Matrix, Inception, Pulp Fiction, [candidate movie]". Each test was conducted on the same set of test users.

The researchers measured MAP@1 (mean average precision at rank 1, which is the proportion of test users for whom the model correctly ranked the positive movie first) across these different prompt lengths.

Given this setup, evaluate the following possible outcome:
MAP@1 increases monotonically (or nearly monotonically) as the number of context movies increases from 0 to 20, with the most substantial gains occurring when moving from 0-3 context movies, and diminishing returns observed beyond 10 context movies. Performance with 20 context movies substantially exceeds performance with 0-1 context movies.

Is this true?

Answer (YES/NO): NO